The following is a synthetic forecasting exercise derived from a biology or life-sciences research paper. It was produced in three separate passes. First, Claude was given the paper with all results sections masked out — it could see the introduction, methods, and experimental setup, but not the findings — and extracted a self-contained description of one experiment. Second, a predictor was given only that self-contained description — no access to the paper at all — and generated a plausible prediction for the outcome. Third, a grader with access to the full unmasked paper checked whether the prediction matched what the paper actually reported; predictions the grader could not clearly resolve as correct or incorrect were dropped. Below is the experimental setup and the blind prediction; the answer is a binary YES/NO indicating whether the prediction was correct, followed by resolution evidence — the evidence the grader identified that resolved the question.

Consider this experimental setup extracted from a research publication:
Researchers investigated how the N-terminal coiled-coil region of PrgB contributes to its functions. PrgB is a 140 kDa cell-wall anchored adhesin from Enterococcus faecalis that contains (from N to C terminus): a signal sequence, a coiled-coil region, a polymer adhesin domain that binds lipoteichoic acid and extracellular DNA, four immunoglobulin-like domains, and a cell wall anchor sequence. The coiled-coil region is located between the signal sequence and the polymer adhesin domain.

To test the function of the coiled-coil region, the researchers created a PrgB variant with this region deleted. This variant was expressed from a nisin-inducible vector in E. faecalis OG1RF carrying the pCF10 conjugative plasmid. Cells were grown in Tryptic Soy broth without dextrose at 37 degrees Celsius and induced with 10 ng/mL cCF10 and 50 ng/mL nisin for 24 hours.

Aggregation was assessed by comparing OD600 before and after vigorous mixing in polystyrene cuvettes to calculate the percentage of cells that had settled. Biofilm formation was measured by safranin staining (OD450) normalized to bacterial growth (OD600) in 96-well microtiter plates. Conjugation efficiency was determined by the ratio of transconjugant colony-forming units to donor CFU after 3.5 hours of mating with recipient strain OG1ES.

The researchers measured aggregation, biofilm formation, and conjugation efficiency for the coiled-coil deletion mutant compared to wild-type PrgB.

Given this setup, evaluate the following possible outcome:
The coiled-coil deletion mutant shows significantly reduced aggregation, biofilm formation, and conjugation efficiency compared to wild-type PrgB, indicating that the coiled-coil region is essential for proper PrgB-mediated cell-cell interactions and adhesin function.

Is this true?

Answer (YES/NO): YES